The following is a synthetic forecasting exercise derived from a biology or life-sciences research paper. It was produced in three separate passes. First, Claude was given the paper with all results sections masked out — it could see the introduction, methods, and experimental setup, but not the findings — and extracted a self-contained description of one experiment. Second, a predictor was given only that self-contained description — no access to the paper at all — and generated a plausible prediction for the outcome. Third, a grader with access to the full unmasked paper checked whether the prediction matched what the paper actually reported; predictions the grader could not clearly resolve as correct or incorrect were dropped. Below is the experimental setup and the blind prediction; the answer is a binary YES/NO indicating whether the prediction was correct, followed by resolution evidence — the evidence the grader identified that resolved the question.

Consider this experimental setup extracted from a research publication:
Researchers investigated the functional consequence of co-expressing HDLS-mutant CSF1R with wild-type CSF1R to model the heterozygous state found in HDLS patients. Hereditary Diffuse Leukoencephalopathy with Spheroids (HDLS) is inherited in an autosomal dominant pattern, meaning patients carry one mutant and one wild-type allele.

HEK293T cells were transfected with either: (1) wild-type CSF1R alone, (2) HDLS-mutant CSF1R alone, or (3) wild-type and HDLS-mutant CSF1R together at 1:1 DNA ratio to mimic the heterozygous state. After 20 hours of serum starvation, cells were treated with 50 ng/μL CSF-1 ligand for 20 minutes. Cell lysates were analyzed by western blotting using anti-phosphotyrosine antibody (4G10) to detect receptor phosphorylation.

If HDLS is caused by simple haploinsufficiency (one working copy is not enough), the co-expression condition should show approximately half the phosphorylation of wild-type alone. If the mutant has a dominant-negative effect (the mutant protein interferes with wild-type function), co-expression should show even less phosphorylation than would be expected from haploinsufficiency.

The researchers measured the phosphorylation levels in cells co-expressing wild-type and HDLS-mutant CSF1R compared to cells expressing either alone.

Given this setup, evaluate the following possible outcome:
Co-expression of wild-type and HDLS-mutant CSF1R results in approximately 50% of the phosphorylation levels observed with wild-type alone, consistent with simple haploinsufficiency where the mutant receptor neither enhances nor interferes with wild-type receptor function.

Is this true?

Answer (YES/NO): NO